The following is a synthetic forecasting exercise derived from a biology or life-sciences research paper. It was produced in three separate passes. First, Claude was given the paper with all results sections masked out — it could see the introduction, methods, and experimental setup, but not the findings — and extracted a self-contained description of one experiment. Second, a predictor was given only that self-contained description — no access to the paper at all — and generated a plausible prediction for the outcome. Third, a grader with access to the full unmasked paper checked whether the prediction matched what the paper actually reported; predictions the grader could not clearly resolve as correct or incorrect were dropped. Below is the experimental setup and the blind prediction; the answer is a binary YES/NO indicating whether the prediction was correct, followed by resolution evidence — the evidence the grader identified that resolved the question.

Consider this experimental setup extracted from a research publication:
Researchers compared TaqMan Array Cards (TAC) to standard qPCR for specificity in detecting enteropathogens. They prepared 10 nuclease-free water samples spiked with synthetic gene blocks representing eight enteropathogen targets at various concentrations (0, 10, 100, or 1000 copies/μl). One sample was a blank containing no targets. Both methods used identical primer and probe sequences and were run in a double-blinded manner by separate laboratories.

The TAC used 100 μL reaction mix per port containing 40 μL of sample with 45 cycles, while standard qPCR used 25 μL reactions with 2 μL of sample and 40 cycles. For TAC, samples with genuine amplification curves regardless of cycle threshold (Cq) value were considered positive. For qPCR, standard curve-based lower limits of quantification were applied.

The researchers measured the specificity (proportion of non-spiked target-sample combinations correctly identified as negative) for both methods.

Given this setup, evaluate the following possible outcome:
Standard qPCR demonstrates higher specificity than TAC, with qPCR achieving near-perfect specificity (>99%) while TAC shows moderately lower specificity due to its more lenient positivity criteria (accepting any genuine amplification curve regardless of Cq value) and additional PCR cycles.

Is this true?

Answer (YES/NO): NO